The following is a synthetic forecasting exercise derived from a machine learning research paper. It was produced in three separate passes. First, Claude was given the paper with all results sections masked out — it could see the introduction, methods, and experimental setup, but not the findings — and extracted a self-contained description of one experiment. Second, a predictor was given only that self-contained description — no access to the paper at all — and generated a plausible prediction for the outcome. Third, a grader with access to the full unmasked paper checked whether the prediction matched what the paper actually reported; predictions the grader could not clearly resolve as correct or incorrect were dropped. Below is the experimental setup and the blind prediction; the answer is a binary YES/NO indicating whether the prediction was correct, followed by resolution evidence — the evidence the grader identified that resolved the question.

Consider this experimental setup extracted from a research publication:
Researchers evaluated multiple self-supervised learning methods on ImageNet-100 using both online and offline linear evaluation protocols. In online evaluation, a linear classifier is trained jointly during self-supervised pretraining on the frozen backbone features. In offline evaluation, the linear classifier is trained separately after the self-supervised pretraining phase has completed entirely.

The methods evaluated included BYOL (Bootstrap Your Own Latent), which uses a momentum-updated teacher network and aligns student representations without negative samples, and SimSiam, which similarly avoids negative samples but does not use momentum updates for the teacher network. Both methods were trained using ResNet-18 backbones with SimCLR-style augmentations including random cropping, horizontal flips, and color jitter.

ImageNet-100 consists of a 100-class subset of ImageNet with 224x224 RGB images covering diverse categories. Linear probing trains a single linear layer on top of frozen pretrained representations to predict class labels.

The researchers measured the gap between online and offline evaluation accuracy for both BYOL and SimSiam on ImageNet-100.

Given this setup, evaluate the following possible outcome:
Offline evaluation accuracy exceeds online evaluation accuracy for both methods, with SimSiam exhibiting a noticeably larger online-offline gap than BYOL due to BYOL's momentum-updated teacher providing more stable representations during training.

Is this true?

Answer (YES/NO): YES